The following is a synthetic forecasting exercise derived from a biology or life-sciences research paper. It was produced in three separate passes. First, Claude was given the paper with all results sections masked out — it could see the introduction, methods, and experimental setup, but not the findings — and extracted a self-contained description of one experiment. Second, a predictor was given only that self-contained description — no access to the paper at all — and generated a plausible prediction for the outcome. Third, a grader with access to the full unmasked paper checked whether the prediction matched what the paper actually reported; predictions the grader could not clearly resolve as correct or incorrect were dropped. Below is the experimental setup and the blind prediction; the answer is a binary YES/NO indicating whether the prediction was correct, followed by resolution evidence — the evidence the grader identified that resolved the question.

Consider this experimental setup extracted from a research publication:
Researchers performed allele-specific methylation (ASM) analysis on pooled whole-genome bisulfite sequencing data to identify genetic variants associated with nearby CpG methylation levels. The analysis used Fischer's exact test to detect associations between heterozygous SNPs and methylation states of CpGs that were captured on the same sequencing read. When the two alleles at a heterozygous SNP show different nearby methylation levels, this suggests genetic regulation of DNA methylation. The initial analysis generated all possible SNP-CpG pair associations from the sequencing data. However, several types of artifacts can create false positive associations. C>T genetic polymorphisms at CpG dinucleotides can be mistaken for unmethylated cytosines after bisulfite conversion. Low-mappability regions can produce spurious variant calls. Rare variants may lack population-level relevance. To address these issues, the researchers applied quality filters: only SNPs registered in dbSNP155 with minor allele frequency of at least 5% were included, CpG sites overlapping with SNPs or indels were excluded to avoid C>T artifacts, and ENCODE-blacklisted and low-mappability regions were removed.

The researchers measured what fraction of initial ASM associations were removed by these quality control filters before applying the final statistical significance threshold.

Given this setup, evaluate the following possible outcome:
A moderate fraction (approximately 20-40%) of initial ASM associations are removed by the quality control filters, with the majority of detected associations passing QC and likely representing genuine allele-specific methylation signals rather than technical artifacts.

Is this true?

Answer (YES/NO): NO